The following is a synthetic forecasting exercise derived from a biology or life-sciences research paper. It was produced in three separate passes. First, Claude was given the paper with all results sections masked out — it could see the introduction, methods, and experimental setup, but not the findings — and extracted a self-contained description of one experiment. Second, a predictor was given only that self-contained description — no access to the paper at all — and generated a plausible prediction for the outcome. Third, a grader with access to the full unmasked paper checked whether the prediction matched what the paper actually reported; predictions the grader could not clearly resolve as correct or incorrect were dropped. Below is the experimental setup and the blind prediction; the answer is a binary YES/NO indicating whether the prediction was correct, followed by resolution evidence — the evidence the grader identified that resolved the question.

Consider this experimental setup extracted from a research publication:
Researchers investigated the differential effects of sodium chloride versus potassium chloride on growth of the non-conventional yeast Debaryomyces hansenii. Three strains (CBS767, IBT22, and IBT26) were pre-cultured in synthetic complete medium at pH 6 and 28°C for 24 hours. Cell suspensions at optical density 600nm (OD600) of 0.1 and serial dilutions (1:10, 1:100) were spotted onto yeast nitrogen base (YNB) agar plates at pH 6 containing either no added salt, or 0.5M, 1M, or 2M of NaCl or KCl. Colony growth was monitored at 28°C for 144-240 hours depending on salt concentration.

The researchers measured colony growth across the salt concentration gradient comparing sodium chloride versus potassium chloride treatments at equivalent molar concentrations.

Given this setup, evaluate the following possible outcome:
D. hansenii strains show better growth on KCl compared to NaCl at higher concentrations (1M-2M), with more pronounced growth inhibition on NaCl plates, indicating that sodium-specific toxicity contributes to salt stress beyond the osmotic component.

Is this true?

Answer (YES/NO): NO